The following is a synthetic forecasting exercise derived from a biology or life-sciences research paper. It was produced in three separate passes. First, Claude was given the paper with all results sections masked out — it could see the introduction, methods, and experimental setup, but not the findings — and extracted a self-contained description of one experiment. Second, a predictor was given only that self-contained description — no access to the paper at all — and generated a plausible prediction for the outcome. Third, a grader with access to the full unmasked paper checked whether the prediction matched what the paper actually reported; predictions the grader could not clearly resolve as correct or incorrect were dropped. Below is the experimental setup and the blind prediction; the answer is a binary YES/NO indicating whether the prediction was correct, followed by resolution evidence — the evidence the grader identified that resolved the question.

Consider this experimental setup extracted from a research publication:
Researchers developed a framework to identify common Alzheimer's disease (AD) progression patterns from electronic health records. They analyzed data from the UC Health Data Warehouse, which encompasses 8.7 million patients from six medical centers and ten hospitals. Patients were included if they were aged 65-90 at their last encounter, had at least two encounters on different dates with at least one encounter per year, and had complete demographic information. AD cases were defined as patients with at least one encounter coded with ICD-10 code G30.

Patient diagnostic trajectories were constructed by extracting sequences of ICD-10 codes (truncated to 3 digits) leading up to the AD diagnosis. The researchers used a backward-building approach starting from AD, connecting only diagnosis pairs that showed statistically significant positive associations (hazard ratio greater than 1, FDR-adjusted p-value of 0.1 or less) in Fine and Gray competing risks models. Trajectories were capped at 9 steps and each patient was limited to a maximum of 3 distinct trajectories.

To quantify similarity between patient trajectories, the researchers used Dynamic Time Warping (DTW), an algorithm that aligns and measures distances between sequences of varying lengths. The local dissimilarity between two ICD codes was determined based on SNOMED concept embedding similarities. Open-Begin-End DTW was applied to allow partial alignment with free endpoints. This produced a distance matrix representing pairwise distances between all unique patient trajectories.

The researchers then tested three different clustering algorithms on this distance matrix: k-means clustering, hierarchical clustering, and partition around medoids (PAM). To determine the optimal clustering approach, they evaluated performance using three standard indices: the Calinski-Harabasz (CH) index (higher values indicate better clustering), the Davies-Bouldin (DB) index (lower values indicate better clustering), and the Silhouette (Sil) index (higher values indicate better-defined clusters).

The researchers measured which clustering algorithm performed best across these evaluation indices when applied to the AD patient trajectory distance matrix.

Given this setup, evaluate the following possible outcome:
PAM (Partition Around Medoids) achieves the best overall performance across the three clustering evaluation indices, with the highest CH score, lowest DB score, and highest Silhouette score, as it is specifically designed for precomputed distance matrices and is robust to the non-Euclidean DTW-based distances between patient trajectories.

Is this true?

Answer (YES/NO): NO